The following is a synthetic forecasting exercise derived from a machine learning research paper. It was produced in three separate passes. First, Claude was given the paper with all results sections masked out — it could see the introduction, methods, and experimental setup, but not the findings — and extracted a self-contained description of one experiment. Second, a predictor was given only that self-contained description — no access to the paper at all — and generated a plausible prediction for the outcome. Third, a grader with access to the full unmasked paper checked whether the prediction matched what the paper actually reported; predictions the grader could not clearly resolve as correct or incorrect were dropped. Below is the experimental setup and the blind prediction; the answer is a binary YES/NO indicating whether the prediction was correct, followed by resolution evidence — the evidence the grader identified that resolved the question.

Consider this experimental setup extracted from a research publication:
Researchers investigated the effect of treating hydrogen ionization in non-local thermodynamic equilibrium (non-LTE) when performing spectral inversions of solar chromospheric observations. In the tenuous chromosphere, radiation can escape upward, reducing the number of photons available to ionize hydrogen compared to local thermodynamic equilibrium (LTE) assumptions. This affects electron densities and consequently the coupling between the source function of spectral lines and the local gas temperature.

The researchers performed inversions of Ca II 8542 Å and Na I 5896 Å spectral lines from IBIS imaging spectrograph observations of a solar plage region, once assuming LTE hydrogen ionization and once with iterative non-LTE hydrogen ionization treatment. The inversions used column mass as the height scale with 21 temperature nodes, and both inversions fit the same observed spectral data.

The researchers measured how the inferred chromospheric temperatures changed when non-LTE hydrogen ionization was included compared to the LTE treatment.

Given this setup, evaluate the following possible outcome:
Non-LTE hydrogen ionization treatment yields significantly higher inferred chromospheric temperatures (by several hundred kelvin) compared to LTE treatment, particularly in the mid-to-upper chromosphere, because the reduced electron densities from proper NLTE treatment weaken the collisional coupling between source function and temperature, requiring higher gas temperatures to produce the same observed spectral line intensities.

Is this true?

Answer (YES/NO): YES